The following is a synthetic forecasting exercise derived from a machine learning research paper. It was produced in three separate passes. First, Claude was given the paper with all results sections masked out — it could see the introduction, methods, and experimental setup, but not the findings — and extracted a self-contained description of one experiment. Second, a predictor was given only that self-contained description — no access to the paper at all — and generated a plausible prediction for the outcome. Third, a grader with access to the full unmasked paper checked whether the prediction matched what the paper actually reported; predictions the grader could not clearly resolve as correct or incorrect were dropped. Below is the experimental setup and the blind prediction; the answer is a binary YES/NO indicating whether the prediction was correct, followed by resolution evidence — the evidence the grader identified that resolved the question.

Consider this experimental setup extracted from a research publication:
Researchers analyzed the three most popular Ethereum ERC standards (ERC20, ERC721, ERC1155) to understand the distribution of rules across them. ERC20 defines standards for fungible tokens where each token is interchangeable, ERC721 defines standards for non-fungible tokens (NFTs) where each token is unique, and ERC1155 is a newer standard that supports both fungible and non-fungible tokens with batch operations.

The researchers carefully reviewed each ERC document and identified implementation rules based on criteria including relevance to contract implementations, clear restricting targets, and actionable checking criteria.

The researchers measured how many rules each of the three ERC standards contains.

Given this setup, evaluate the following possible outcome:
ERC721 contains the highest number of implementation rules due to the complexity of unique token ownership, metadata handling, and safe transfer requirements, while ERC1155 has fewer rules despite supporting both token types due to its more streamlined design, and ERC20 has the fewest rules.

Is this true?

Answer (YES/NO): YES